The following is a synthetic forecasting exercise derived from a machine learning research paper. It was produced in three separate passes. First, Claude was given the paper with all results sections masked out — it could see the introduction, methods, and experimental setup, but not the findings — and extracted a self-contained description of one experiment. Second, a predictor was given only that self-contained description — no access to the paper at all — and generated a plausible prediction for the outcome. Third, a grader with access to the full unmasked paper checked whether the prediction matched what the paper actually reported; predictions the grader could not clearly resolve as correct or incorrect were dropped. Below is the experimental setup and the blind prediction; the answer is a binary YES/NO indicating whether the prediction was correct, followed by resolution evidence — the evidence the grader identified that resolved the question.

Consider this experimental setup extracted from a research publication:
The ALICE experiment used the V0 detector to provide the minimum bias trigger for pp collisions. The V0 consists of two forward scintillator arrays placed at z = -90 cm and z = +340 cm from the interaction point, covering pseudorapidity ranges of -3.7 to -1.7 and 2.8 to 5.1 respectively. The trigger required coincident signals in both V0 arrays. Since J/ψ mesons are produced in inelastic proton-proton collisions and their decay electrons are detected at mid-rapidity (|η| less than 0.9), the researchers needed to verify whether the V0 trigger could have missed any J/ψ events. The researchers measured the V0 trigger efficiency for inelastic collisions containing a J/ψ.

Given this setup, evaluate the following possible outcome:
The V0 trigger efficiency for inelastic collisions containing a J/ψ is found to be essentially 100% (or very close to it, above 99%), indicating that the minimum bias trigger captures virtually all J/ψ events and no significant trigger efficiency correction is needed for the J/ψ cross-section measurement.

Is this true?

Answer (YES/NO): YES